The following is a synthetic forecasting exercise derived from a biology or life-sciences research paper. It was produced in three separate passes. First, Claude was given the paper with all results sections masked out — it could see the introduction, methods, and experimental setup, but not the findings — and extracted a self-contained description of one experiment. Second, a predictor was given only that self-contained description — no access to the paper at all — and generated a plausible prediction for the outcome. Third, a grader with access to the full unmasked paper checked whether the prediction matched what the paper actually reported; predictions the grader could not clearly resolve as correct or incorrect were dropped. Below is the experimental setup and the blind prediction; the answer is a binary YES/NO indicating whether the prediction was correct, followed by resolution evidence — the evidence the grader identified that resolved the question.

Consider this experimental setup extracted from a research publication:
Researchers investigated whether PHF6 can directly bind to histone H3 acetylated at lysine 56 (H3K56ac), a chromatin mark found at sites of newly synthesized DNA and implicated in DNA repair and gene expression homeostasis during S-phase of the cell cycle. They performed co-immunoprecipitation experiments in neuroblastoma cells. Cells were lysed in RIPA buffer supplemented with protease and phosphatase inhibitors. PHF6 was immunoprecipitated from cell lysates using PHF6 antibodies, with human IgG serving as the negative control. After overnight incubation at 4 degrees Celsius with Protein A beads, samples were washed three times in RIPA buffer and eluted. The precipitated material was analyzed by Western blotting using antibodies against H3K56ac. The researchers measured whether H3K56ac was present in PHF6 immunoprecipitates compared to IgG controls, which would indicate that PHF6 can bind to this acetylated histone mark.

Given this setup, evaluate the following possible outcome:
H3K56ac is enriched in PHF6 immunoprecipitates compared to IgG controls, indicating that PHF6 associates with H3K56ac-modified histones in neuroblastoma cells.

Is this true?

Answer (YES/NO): YES